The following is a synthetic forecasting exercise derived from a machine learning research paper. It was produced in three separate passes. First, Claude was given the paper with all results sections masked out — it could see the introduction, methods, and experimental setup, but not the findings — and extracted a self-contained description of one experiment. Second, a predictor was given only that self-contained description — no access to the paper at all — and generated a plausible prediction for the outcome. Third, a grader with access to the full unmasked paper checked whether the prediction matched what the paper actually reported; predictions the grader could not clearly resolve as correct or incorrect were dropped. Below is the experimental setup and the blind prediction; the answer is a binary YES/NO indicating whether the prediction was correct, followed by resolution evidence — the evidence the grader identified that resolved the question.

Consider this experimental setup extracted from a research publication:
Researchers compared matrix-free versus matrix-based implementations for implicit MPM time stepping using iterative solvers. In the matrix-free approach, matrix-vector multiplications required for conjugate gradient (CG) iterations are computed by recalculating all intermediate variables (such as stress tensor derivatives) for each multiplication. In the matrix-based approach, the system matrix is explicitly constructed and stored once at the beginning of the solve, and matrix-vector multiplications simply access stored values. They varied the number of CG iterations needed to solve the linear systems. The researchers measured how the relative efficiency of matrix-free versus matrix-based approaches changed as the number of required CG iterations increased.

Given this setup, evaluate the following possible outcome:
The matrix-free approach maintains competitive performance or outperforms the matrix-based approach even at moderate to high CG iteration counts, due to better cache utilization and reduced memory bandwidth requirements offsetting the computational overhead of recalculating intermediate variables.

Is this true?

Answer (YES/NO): NO